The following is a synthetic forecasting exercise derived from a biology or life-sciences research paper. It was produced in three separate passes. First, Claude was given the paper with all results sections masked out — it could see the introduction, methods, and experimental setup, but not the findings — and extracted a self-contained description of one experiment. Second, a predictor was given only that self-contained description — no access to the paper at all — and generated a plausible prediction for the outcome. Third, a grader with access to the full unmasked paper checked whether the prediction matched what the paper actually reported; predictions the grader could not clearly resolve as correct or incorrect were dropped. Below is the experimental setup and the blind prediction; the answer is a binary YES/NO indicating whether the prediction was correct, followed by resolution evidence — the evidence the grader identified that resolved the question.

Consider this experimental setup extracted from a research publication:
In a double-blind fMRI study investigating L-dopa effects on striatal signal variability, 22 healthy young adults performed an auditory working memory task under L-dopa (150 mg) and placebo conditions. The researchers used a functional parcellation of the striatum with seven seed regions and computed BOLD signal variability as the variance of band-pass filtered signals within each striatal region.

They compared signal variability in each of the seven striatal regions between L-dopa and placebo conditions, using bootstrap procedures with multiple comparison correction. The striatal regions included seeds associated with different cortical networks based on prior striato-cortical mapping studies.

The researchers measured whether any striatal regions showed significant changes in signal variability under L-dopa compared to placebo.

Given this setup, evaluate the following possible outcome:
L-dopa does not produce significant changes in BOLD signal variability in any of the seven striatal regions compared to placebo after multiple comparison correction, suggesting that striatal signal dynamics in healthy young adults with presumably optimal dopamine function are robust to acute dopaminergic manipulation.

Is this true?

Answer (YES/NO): NO